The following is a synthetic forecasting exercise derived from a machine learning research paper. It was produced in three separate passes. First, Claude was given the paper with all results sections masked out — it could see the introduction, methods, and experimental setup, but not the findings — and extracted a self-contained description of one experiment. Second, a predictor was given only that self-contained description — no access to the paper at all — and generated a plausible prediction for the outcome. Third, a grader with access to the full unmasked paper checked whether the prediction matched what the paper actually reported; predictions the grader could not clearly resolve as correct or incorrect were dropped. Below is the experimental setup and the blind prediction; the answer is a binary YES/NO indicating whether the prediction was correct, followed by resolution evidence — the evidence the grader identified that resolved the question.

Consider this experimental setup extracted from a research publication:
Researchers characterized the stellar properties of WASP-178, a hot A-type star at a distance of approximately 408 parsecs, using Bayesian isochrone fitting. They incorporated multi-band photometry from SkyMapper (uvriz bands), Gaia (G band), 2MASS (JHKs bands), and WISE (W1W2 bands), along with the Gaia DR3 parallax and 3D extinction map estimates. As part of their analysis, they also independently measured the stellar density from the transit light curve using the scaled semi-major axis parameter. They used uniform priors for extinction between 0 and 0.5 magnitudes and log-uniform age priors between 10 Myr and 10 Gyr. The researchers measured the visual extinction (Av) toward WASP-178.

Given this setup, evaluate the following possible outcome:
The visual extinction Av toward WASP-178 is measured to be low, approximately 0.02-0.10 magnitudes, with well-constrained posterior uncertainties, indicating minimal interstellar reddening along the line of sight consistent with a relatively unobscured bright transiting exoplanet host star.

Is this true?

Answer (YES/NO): NO